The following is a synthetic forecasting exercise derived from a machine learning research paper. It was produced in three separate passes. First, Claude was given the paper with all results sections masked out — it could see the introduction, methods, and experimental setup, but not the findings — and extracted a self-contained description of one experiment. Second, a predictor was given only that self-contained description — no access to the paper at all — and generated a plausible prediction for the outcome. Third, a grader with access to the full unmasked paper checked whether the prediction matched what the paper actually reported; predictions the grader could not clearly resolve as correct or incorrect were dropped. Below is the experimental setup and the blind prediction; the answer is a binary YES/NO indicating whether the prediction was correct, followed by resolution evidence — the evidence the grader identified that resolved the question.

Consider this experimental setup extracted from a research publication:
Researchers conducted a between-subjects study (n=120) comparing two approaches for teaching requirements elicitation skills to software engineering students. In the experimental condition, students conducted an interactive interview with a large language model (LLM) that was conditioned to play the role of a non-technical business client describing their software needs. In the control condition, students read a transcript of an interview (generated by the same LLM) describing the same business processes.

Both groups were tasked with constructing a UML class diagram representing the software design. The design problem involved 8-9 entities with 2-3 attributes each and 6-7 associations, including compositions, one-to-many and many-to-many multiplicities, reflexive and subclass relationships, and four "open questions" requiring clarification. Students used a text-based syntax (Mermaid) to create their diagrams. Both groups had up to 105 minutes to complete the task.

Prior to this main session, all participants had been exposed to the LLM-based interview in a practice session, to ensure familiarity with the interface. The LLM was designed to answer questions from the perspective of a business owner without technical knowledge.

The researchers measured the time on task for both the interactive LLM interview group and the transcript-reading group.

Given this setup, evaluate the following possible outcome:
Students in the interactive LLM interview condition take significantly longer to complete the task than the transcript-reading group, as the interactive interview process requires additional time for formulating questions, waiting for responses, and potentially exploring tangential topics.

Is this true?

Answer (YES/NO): NO